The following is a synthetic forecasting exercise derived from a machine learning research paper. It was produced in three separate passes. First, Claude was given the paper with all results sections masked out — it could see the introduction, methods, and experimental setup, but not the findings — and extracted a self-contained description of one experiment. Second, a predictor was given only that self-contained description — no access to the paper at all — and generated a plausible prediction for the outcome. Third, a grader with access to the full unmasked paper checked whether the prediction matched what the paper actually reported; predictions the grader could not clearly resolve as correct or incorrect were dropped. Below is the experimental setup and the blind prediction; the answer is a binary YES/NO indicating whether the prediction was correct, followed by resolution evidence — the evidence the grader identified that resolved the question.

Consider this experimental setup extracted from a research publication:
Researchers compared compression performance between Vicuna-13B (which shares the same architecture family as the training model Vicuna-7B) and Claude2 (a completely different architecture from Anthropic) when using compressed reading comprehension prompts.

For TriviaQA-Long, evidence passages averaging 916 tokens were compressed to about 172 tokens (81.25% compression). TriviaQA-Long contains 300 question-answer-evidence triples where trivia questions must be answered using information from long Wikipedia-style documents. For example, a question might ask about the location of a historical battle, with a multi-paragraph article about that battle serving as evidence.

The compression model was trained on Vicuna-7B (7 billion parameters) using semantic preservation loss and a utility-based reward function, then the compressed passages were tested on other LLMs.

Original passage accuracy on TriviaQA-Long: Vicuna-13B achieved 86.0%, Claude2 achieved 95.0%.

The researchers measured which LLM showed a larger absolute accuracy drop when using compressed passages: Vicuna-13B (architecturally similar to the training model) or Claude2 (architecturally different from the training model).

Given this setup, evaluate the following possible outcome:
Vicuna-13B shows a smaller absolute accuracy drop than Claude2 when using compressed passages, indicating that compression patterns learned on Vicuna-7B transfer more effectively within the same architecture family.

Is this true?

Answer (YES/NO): YES